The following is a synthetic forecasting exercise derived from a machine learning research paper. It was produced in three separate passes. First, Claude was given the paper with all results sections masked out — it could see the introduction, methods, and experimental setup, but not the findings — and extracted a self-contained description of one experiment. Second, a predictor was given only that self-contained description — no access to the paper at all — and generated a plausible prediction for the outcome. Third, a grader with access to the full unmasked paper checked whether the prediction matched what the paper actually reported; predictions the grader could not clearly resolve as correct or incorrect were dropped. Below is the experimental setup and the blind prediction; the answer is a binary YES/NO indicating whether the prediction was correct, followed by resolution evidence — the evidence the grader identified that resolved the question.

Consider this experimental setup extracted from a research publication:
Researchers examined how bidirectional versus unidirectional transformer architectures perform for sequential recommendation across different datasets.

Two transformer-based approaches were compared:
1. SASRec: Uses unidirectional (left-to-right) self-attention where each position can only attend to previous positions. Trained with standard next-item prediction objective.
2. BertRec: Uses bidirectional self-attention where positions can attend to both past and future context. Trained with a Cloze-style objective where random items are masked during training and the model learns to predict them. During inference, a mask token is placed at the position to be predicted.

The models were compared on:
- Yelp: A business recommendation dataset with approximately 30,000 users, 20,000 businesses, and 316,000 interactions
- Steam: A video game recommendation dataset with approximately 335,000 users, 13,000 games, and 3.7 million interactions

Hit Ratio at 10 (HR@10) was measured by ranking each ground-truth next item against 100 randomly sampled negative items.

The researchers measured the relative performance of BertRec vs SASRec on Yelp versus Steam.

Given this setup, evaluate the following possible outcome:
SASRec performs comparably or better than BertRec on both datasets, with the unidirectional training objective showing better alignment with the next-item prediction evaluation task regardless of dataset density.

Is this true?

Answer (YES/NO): NO